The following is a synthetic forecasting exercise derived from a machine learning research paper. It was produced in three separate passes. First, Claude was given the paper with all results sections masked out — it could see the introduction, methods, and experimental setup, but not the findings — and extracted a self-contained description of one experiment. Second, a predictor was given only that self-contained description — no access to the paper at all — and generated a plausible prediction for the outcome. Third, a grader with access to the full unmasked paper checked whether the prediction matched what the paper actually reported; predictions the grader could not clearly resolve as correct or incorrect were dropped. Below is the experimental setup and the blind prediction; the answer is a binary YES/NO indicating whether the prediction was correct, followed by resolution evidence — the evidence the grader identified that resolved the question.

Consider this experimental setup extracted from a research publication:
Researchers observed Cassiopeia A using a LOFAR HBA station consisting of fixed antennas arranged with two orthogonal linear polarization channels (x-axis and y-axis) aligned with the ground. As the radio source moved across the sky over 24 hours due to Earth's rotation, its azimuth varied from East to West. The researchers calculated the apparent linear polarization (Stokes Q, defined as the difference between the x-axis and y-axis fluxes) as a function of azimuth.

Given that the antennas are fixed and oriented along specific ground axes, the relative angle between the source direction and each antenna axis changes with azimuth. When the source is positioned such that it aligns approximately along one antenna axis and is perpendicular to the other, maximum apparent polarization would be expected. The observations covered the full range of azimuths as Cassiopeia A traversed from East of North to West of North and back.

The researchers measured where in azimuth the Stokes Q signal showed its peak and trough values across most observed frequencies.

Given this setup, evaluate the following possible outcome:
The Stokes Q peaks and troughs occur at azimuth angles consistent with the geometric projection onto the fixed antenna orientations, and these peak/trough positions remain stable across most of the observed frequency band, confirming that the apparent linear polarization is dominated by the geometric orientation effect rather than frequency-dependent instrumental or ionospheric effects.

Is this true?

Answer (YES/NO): YES